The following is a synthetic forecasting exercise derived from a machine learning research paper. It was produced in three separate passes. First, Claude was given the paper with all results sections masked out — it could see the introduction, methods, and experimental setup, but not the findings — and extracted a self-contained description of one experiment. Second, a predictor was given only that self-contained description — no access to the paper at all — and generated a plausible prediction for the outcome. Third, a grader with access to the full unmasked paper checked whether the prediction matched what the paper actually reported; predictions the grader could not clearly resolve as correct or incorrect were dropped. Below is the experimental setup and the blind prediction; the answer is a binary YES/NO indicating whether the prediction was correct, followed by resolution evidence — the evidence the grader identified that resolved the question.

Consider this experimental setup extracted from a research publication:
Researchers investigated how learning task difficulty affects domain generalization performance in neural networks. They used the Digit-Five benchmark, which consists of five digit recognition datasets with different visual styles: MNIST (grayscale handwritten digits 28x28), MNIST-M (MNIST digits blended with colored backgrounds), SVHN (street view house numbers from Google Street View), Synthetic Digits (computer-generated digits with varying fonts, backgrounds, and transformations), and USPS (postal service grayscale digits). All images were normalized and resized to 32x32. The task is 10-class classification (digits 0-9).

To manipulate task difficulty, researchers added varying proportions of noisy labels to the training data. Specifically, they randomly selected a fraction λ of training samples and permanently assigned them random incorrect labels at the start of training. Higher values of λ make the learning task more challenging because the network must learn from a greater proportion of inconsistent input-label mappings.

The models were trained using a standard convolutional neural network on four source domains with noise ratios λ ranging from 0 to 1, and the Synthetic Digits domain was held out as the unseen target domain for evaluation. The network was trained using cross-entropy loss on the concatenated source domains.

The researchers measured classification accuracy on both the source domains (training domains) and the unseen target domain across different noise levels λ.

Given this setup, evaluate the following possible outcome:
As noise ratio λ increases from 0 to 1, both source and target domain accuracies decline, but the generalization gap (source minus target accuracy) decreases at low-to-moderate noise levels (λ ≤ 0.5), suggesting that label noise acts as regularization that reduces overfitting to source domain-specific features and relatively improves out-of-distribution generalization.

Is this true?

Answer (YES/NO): NO